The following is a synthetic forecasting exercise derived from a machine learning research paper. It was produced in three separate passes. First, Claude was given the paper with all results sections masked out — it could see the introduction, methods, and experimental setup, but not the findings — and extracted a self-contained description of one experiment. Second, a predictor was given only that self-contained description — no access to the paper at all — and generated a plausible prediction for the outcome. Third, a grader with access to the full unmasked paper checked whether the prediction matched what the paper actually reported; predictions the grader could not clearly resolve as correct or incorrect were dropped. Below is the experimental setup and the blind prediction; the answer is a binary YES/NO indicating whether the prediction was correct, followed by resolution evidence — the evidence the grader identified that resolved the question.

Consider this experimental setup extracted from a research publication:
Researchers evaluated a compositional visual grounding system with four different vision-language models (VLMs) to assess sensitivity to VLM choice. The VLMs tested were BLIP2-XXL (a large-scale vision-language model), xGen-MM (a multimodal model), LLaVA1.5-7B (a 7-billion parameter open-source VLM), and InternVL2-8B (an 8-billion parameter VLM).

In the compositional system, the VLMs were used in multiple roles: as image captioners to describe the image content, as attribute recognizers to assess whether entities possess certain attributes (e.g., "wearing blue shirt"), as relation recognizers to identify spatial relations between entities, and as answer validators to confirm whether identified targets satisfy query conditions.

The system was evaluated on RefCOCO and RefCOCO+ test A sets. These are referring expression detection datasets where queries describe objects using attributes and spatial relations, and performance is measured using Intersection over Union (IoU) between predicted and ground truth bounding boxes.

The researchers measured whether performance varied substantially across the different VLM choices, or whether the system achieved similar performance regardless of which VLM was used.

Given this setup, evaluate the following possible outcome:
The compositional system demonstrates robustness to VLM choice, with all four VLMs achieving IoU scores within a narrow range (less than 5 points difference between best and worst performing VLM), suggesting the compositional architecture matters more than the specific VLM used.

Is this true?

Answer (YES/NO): YES